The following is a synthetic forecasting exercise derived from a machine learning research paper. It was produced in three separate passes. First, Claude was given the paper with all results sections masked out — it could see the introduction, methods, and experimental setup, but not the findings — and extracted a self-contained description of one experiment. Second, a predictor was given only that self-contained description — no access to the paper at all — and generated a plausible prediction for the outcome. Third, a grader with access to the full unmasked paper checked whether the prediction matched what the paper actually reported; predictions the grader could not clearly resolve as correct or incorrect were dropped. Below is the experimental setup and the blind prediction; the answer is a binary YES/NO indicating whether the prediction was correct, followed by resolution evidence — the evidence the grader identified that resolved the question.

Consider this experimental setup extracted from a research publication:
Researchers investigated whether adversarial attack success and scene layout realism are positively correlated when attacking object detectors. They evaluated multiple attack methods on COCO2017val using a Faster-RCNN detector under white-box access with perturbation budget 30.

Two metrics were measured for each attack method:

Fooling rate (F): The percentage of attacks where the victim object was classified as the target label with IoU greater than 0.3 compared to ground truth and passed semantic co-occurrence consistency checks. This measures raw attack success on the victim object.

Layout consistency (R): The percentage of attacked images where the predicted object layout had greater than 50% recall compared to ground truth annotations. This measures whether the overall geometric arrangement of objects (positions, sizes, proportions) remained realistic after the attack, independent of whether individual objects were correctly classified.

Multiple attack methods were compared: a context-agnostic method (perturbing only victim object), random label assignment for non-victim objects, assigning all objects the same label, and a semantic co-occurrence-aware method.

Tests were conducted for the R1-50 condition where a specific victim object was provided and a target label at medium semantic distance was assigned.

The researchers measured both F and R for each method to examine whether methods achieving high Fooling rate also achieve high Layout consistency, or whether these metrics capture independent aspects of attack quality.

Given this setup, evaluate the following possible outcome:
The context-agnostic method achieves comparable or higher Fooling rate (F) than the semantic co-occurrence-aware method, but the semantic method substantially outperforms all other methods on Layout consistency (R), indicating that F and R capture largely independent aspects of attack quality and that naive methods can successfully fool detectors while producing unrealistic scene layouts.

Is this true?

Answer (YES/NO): NO